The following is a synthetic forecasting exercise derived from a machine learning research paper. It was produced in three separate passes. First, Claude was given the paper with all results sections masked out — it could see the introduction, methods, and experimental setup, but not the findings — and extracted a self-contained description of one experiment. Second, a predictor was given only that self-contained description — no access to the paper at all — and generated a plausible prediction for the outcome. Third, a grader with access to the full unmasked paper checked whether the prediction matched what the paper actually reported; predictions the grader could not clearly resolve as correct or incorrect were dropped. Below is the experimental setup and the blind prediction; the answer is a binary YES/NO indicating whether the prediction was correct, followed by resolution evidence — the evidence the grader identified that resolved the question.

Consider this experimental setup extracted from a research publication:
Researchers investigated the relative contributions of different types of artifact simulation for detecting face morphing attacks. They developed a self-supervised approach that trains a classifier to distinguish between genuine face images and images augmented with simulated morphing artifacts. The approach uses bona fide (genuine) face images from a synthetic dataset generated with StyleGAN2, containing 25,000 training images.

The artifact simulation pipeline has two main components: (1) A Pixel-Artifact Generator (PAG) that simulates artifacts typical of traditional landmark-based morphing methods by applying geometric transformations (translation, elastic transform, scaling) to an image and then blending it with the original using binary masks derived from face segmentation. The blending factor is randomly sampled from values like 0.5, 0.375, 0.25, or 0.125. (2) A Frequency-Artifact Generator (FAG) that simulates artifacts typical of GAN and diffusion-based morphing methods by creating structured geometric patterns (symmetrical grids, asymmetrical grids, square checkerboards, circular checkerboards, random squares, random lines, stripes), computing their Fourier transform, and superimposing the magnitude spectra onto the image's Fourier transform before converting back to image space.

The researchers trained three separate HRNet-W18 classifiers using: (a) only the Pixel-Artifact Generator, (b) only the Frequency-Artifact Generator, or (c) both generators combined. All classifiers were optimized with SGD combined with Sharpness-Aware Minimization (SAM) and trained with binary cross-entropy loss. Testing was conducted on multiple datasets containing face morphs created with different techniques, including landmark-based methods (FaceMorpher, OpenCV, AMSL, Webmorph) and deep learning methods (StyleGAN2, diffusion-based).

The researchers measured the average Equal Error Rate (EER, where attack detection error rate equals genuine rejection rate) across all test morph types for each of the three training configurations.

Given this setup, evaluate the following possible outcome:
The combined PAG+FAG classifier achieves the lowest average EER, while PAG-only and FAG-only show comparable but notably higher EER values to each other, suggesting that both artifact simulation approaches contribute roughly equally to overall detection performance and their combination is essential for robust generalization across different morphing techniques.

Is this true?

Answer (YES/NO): NO